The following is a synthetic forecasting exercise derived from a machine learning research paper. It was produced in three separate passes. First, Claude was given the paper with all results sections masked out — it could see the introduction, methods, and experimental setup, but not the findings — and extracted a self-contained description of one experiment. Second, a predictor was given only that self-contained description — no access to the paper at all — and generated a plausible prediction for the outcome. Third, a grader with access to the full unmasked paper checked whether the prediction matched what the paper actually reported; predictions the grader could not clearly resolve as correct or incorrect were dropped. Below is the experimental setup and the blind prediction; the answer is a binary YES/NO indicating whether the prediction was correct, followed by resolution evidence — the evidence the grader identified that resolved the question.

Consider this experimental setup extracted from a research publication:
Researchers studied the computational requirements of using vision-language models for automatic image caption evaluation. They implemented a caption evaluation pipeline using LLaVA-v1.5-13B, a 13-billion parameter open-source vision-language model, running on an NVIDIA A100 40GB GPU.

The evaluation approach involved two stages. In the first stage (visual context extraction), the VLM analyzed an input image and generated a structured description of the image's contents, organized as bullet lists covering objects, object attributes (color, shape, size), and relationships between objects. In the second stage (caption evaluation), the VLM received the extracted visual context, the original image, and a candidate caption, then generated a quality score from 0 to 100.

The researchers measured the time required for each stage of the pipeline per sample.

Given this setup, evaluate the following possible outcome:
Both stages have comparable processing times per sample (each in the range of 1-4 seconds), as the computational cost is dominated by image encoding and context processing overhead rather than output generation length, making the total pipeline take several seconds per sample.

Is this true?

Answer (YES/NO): NO